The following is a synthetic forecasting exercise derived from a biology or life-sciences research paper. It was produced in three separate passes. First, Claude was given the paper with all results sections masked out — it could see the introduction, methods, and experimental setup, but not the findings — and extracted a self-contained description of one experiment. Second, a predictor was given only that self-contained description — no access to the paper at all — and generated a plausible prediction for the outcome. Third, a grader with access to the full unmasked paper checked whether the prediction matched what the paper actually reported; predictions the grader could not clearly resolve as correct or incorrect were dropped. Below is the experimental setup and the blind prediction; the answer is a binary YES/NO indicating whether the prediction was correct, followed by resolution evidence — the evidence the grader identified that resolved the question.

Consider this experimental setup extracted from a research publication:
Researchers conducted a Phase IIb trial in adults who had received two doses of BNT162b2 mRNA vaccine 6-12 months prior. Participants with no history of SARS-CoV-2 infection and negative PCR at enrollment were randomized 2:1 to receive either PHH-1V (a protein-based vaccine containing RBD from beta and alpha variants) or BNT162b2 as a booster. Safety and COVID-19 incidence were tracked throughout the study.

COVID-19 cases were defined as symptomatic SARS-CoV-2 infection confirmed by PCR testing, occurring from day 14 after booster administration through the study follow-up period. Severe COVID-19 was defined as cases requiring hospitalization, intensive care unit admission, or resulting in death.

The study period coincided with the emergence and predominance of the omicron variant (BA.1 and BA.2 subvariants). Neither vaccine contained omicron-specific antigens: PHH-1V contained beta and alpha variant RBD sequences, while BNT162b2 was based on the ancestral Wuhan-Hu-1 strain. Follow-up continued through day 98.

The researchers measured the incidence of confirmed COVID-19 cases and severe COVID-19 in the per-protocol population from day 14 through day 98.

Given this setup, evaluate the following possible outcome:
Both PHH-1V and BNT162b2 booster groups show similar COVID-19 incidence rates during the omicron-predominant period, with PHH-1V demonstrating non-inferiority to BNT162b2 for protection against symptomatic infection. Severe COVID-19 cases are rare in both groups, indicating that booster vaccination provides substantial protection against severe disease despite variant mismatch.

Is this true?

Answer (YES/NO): NO